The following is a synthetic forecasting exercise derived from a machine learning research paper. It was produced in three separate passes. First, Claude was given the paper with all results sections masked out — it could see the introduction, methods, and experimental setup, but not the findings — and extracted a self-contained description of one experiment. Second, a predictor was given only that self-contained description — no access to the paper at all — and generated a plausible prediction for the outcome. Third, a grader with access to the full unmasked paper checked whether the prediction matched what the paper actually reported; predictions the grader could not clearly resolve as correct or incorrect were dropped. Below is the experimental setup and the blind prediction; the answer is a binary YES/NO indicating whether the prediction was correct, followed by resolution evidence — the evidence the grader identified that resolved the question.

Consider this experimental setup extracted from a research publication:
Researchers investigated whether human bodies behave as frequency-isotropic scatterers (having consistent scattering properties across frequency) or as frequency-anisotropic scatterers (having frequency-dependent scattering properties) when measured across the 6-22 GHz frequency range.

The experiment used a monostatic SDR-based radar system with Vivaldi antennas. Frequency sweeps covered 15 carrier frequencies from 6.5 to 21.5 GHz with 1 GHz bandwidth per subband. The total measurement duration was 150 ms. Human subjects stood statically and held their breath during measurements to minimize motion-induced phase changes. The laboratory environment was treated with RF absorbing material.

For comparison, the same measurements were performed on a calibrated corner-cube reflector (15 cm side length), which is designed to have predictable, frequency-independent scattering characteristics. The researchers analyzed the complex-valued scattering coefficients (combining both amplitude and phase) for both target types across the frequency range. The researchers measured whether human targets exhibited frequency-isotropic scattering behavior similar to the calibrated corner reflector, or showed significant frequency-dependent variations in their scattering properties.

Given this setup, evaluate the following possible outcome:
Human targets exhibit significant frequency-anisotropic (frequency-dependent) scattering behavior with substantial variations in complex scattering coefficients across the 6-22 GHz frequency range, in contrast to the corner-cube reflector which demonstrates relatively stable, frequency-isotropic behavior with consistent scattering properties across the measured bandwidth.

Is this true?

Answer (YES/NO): YES